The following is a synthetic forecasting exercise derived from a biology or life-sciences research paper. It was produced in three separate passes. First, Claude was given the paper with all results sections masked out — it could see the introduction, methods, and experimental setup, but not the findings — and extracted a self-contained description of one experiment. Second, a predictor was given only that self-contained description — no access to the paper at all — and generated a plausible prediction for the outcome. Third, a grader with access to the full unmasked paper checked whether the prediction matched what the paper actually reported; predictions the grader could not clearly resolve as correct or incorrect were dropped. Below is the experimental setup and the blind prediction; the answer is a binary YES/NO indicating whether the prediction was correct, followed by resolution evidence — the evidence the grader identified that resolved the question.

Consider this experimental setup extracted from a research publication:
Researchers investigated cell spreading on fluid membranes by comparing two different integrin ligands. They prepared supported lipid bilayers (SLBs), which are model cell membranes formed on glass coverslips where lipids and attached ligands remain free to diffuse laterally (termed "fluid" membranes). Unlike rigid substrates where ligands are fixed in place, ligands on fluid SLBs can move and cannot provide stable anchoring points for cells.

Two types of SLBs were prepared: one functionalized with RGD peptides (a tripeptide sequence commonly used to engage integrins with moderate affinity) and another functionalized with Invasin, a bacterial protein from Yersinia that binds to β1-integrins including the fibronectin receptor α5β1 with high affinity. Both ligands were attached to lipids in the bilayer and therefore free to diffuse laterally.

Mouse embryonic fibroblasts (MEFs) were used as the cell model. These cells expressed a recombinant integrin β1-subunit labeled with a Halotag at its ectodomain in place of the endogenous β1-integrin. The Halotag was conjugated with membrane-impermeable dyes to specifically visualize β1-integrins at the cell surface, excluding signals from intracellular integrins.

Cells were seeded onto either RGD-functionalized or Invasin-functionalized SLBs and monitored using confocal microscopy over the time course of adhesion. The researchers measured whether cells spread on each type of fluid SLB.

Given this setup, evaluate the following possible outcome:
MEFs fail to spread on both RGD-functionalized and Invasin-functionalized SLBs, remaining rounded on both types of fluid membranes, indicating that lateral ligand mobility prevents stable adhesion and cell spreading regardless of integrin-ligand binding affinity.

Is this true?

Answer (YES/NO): NO